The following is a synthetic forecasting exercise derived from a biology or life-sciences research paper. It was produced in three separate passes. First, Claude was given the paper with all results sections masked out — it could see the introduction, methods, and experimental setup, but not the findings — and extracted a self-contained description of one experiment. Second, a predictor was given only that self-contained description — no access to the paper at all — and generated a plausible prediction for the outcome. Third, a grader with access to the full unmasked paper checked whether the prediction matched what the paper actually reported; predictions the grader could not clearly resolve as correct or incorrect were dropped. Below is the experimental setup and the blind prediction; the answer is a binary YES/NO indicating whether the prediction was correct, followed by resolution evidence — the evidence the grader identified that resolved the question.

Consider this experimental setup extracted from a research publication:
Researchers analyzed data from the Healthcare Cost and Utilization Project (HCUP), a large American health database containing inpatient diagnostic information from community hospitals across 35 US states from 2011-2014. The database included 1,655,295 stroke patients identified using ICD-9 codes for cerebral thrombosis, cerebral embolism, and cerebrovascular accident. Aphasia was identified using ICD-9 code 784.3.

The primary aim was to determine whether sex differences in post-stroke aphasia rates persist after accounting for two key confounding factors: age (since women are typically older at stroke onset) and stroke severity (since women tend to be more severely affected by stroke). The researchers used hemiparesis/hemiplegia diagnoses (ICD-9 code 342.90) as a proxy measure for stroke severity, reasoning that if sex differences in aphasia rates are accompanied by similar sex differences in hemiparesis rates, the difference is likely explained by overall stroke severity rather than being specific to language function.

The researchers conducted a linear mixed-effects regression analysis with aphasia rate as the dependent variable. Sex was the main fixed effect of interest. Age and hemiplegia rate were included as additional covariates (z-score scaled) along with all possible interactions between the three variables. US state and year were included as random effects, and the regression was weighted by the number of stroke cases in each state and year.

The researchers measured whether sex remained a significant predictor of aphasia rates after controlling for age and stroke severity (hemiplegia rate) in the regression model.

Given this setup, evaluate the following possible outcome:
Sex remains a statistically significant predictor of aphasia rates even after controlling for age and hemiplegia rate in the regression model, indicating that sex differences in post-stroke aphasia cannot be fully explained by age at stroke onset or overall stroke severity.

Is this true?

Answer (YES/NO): NO